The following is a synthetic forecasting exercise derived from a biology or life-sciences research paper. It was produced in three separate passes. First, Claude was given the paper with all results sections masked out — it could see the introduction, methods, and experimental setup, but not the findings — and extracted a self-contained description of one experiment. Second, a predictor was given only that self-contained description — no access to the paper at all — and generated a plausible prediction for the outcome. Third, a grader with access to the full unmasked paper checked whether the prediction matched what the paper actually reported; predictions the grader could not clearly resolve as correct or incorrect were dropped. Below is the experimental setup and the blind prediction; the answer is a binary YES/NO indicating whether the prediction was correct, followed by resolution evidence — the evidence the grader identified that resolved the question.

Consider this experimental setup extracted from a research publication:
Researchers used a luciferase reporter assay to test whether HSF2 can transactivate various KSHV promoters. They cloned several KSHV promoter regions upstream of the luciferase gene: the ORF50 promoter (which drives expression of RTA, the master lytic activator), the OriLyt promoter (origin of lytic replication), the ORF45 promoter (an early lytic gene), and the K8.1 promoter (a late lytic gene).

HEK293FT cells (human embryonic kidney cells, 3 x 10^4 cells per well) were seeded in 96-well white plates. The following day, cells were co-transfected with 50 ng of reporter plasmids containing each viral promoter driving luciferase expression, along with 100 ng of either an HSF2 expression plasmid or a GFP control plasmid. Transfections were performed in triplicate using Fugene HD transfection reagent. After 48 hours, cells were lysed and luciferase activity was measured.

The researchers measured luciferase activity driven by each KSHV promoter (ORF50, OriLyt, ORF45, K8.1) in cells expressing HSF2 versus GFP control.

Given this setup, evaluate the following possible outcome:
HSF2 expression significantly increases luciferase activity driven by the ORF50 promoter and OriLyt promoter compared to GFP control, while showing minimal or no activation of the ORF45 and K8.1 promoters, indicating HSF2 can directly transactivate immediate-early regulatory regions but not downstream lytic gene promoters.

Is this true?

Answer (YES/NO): NO